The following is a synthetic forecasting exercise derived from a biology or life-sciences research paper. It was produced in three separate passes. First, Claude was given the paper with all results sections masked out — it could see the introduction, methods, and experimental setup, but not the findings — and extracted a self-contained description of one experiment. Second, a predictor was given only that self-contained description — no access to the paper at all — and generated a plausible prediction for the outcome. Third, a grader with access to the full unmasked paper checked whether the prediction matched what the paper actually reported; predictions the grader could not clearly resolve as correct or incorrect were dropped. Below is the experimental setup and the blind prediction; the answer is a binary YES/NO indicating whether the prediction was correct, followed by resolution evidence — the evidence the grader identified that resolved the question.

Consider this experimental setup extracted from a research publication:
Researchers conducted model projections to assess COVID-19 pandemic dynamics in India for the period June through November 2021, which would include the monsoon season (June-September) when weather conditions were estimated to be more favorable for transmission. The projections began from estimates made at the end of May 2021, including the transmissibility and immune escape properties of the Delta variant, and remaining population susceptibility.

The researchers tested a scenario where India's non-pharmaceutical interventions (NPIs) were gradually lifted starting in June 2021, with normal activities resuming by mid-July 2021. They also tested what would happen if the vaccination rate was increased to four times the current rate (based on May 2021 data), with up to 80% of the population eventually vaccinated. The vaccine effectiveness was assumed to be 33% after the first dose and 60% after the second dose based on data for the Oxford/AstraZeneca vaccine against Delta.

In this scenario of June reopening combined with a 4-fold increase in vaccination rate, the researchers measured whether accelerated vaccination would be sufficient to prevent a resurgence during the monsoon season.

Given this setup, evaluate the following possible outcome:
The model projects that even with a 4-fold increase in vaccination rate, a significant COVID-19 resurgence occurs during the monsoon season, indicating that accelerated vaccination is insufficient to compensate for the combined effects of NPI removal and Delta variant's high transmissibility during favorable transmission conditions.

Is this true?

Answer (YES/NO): YES